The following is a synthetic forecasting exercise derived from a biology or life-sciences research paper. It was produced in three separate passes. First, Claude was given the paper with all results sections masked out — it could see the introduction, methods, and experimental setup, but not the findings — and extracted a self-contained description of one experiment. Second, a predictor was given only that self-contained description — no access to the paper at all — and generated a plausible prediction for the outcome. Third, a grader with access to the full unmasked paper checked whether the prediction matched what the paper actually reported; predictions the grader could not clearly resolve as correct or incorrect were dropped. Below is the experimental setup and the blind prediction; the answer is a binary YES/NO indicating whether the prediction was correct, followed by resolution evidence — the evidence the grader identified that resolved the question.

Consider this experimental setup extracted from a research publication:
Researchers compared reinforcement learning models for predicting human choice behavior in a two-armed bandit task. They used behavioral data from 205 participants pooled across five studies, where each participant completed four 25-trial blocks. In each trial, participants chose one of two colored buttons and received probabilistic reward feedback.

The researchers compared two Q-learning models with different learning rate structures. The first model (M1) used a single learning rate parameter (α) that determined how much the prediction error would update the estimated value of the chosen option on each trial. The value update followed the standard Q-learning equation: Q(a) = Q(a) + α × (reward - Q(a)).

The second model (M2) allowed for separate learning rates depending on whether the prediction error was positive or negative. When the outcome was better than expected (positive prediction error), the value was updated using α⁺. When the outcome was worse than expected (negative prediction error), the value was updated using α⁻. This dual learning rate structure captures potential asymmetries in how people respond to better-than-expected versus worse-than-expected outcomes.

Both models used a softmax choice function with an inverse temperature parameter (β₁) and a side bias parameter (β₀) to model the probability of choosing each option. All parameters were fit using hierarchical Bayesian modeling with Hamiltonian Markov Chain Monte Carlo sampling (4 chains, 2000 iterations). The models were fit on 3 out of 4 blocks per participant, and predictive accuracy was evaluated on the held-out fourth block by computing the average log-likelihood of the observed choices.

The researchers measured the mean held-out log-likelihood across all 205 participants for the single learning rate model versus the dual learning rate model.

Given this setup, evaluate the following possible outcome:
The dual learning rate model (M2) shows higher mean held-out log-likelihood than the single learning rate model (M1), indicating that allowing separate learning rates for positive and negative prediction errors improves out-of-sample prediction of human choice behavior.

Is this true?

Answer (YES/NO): YES